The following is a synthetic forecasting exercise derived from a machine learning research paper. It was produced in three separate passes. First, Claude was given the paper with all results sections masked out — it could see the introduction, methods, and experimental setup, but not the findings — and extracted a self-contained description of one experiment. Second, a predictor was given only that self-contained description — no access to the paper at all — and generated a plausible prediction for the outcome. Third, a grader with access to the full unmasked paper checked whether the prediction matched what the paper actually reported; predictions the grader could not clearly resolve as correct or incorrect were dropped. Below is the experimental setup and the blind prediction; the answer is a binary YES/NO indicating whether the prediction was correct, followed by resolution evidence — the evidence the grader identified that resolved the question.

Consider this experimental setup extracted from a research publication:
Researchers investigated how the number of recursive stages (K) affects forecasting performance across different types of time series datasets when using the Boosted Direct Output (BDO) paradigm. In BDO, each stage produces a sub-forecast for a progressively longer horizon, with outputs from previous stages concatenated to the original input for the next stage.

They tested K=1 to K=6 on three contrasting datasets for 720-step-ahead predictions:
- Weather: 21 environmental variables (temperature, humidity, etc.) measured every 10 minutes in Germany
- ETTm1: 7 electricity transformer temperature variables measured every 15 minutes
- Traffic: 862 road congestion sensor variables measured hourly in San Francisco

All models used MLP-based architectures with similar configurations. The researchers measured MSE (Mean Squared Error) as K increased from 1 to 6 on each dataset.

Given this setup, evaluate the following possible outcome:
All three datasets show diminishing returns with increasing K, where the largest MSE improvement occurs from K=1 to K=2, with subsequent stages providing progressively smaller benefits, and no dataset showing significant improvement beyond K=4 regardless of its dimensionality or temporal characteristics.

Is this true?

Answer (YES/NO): NO